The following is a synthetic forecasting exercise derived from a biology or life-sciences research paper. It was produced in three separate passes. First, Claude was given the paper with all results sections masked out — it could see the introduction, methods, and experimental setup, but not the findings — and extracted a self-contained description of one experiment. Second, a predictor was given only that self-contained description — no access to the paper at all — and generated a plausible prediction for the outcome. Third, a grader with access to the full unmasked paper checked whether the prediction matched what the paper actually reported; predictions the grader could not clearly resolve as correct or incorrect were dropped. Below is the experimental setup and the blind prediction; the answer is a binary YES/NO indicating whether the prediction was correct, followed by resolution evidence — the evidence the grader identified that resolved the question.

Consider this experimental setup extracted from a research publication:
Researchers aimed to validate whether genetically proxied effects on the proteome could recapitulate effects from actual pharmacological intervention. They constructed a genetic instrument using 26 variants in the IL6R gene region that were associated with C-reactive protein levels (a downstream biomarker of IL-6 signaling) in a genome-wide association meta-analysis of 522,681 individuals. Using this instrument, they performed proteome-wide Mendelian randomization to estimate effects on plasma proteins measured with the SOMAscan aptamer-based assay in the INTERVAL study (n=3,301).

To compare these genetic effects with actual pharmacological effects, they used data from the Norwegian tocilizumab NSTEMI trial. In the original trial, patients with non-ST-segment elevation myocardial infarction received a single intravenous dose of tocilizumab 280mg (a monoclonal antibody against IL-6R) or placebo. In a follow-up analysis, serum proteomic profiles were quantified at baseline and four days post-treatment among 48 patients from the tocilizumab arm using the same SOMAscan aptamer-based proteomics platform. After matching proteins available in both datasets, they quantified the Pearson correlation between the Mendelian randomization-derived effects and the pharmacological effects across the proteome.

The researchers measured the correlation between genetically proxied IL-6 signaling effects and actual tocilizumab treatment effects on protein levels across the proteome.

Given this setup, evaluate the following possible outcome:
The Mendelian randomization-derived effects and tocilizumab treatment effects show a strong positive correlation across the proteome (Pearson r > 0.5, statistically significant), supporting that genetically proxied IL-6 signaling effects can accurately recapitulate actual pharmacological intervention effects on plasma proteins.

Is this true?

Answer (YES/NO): NO